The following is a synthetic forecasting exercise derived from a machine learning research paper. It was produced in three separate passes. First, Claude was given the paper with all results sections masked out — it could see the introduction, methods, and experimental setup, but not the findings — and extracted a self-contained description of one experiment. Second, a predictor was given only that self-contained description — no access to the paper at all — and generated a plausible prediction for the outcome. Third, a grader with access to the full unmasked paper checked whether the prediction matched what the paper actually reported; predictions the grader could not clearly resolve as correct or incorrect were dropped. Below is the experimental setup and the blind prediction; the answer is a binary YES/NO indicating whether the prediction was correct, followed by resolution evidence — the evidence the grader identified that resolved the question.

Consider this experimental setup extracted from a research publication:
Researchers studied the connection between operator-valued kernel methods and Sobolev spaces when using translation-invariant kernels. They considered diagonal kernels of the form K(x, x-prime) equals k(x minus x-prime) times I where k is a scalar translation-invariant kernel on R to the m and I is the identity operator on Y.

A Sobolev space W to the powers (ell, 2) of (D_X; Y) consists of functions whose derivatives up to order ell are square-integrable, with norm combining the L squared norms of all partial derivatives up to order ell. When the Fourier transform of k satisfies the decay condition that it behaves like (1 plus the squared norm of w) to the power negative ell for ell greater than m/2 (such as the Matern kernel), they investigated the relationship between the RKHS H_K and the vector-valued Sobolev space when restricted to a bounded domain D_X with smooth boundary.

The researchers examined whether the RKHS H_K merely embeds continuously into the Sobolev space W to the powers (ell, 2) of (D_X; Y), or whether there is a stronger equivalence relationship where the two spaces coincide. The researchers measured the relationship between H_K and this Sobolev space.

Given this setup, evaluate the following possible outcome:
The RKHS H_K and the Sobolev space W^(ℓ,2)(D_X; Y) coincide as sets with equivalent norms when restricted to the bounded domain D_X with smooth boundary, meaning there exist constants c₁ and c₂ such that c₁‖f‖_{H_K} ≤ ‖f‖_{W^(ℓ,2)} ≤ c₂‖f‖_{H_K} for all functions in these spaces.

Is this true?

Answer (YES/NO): YES